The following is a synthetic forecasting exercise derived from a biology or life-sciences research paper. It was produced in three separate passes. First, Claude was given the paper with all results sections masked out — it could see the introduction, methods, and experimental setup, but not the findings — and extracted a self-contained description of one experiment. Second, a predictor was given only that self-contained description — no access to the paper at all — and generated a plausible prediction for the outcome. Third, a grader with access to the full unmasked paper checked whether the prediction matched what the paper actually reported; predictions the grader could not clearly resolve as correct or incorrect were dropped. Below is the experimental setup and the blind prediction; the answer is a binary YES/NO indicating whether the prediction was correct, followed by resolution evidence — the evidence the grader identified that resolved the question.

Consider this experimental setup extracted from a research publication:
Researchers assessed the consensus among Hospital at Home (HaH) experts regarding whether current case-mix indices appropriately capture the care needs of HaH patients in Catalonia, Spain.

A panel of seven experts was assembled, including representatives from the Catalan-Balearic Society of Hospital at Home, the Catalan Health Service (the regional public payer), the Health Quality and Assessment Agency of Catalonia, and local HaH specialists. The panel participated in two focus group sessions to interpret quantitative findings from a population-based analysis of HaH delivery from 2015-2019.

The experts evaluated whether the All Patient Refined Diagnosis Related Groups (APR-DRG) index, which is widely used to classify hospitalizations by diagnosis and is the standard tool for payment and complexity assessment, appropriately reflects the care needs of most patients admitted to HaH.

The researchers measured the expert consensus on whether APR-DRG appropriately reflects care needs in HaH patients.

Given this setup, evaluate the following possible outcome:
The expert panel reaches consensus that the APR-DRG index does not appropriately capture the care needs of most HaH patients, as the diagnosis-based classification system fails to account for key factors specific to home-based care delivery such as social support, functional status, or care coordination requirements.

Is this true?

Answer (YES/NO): NO